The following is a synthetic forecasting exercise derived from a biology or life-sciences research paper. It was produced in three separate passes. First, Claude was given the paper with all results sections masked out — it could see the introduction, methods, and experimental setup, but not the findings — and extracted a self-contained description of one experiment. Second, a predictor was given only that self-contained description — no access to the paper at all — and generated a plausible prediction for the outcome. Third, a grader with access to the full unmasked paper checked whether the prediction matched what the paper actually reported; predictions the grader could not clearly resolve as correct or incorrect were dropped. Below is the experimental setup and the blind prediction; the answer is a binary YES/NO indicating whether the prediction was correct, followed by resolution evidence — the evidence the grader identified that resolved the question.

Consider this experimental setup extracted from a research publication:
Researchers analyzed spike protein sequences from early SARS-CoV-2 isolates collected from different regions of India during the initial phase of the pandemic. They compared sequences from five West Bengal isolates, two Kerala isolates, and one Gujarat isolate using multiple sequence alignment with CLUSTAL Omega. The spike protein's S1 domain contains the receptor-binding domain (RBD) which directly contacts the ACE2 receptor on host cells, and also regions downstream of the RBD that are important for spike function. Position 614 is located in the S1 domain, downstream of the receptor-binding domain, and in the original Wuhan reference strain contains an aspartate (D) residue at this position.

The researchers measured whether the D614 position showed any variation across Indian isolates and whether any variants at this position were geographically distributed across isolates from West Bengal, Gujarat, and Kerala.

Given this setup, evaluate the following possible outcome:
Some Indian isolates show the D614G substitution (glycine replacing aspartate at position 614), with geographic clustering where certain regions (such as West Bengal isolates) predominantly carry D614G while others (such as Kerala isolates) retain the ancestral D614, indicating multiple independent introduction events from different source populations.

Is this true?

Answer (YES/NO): YES